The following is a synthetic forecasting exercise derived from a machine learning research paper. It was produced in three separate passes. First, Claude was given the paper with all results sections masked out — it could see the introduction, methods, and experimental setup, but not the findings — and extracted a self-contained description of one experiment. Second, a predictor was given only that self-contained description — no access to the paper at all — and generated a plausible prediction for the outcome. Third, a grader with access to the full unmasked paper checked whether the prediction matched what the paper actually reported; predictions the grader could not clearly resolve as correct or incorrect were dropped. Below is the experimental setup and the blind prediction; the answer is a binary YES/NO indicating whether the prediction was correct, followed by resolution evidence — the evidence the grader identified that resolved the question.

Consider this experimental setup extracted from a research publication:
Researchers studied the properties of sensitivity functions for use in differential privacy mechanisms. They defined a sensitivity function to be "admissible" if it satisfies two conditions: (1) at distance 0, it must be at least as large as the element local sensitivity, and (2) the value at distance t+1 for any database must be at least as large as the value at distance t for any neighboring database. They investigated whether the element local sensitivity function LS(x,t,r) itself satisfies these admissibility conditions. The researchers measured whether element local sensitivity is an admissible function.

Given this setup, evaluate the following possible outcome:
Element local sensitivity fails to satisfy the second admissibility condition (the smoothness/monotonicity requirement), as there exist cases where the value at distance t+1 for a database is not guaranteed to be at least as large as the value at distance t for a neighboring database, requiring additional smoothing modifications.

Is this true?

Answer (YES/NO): NO